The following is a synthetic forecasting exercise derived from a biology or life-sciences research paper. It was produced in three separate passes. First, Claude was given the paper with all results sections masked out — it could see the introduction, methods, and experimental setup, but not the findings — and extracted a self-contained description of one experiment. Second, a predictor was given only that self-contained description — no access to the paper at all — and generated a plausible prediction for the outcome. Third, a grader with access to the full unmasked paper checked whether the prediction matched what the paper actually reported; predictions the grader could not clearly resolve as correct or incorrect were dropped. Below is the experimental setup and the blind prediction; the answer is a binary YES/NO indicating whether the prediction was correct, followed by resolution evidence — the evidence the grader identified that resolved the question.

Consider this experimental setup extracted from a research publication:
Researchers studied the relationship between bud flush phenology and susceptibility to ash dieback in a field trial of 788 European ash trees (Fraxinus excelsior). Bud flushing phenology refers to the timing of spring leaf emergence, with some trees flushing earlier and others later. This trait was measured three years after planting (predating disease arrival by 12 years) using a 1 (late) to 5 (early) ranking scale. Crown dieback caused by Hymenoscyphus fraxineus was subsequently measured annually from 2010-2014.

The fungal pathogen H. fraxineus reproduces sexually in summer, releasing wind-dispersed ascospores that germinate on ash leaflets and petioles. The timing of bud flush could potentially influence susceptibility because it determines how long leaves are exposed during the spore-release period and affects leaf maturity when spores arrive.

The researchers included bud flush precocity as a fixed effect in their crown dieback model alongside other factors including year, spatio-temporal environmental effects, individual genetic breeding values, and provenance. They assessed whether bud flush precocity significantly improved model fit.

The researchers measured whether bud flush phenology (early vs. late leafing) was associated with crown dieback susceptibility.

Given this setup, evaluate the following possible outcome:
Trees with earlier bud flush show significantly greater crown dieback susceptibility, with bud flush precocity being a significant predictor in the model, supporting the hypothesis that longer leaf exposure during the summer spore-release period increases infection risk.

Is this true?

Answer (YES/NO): NO